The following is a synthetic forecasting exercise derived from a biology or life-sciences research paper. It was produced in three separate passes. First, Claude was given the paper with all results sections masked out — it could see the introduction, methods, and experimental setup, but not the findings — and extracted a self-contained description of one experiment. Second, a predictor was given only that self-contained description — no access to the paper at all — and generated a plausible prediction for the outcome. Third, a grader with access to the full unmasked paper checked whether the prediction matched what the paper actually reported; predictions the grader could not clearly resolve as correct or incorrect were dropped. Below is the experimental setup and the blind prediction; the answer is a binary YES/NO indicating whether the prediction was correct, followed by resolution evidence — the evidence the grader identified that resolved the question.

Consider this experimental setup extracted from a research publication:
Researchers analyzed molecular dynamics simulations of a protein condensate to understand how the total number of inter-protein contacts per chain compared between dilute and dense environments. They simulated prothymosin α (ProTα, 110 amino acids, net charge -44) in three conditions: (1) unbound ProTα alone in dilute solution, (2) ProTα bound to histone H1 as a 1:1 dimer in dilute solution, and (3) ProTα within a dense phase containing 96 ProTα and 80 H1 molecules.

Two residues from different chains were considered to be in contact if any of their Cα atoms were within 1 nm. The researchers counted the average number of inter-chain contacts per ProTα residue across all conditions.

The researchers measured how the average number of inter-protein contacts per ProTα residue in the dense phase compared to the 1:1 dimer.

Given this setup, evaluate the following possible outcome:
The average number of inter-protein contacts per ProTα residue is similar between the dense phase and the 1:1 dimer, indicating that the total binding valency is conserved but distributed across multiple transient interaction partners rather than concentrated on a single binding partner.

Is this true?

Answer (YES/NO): YES